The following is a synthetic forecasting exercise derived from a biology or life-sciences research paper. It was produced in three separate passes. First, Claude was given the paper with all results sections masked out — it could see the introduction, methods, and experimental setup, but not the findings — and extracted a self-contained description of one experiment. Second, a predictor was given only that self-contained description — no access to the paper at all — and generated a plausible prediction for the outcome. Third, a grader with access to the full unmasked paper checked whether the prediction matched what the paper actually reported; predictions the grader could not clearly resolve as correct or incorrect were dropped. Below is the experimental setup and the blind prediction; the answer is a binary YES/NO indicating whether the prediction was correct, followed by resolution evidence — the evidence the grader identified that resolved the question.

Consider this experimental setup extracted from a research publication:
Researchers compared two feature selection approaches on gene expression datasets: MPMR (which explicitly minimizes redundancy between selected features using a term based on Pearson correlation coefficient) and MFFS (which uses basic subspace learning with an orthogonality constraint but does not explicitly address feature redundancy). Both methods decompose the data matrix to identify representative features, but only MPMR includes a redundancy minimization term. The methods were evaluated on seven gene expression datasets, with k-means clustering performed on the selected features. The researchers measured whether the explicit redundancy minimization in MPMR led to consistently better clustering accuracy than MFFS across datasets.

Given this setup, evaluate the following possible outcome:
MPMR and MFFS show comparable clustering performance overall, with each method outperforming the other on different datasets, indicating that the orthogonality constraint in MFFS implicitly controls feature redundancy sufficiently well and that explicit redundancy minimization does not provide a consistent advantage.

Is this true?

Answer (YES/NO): NO